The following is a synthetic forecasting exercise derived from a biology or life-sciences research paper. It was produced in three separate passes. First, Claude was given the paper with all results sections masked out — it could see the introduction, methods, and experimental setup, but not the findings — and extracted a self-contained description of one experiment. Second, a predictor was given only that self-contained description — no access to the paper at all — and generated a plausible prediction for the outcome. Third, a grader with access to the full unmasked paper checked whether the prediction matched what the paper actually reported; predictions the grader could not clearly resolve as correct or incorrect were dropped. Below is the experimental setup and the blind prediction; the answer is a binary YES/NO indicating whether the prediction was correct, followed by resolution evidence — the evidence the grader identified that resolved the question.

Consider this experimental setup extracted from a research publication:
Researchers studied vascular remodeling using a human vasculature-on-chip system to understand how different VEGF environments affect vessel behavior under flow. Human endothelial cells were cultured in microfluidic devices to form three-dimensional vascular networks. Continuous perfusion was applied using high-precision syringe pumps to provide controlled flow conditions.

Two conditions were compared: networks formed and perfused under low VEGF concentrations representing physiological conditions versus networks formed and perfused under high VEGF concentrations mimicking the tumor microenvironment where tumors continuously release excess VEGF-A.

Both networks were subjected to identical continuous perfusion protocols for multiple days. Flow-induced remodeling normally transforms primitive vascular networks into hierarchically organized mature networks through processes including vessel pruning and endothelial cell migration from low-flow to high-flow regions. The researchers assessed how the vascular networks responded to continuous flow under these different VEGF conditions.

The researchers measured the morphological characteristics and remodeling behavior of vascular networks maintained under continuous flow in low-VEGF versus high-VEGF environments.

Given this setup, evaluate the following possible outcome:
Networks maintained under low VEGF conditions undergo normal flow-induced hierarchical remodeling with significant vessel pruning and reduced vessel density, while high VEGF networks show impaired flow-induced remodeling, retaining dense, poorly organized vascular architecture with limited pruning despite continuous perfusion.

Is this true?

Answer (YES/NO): NO